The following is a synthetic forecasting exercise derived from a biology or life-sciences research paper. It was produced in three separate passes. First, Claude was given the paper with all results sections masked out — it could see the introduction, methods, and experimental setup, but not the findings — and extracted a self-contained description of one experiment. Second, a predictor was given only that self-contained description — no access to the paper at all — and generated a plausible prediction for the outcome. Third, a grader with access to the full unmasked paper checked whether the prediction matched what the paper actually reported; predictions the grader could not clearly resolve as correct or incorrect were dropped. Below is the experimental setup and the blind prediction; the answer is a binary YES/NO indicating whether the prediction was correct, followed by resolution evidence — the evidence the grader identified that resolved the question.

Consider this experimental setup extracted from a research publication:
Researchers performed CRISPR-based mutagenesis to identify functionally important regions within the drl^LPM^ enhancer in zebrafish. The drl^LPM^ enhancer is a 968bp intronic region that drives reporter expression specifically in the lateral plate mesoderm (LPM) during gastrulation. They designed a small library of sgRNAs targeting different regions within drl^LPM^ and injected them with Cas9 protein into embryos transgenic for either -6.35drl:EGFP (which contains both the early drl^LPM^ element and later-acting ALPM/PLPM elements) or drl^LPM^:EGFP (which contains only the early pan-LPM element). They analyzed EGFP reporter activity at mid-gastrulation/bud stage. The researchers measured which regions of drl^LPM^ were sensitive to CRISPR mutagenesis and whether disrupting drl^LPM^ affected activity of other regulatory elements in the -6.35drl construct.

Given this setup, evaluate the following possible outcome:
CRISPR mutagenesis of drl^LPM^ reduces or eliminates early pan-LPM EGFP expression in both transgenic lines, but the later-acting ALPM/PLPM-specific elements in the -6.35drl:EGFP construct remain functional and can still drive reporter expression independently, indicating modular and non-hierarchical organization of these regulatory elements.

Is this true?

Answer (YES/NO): YES